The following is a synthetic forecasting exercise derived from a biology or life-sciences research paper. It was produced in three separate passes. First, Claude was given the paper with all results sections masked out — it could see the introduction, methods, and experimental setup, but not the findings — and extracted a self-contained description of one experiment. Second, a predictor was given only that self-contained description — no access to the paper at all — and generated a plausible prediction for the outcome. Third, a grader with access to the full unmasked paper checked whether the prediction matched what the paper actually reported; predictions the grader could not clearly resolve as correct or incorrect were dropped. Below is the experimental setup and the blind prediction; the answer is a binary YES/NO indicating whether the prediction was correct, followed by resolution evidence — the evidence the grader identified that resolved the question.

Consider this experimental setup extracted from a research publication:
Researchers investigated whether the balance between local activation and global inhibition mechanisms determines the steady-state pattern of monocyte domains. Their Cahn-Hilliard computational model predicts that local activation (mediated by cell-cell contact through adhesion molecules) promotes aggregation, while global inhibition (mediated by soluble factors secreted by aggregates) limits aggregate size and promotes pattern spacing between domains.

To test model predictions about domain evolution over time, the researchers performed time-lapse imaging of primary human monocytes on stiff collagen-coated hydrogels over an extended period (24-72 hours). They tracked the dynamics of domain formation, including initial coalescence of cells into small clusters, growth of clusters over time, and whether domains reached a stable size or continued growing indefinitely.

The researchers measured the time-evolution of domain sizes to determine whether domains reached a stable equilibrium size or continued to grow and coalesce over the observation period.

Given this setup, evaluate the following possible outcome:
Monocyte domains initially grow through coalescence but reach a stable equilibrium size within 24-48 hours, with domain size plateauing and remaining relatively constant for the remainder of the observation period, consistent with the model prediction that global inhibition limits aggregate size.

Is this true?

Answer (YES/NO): NO